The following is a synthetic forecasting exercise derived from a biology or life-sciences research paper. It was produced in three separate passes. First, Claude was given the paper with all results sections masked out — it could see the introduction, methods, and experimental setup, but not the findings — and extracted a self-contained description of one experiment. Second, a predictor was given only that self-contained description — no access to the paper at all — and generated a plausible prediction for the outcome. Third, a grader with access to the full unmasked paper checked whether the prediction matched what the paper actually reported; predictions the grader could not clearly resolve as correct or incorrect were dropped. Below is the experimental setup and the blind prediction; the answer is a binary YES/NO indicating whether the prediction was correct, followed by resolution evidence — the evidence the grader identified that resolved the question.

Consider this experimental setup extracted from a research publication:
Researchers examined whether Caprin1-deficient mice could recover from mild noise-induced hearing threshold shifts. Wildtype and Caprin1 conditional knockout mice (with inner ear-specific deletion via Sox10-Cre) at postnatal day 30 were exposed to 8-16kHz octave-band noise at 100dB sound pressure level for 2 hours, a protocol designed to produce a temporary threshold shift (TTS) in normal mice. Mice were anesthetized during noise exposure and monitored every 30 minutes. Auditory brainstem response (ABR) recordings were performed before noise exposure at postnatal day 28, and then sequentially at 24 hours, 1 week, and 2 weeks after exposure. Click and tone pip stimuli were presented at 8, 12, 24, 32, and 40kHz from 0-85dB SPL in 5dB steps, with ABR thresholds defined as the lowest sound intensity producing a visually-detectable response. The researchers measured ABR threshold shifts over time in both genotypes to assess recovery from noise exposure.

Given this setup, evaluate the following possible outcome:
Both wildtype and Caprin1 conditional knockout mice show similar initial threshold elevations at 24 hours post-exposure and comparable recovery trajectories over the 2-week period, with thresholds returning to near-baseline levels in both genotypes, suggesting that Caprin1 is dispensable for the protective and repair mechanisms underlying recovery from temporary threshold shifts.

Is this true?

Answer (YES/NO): NO